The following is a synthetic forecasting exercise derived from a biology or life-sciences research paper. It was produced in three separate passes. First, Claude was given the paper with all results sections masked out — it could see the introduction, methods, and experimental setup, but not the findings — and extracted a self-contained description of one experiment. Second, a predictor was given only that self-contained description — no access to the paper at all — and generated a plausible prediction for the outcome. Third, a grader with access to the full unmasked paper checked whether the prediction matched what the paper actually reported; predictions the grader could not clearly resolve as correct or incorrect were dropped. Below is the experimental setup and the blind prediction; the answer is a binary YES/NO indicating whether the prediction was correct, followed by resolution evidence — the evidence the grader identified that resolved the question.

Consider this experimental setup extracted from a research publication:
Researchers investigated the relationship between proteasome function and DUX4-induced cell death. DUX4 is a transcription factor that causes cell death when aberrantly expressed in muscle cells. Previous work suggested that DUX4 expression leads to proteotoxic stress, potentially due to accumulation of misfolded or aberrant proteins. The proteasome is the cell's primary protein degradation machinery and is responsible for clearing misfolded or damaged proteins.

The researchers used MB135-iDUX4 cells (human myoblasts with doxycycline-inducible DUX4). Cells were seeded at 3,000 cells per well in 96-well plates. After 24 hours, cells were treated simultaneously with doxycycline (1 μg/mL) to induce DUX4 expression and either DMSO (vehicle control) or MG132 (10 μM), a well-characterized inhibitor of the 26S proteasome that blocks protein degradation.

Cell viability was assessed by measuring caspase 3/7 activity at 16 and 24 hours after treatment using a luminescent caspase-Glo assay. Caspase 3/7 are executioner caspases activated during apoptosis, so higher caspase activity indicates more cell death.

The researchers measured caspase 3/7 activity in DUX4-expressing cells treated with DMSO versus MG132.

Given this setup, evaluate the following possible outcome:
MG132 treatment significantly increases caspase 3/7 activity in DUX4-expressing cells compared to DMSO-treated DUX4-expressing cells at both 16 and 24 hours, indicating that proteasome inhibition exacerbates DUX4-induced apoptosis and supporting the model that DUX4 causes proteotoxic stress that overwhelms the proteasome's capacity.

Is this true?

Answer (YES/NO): NO